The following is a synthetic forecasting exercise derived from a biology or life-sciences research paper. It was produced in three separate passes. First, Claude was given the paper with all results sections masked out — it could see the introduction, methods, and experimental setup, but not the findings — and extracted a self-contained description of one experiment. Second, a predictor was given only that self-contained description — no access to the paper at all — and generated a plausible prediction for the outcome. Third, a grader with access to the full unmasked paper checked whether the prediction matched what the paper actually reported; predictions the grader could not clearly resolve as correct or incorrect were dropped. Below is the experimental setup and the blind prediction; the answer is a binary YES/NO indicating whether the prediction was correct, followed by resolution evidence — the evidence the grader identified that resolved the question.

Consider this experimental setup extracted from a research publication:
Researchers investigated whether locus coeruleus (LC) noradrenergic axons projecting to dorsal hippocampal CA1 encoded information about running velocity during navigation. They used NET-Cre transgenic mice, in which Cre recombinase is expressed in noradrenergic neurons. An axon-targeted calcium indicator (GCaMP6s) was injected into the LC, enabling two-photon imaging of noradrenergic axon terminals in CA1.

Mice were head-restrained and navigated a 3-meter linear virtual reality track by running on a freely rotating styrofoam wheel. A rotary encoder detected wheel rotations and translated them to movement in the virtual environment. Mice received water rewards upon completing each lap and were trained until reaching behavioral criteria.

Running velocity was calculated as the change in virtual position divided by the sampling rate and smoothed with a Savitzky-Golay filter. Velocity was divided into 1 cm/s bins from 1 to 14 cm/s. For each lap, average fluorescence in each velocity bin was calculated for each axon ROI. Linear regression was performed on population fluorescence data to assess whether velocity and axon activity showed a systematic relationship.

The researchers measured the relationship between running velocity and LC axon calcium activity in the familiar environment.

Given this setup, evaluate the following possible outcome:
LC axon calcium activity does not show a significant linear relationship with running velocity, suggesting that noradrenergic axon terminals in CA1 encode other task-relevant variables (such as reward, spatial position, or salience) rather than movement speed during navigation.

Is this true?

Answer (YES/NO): NO